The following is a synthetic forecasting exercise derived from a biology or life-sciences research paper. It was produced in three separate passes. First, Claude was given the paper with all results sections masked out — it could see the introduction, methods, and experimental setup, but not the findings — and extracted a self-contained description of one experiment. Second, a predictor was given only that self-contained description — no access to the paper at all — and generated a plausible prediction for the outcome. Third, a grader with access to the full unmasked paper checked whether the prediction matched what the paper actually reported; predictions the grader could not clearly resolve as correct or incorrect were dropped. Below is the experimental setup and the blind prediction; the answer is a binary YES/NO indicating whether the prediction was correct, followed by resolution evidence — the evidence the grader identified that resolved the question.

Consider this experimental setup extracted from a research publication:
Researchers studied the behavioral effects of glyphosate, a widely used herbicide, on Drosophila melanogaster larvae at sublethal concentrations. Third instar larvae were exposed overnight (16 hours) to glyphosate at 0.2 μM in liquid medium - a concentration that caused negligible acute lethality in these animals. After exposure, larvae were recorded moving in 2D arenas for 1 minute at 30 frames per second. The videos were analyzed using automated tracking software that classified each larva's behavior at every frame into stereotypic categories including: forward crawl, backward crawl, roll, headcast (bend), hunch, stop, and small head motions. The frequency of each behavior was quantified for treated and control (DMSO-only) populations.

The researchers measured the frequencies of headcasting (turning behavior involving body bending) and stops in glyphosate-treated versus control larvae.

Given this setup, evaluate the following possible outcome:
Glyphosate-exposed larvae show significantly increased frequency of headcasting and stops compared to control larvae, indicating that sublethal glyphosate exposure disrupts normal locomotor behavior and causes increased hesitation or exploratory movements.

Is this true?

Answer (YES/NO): NO